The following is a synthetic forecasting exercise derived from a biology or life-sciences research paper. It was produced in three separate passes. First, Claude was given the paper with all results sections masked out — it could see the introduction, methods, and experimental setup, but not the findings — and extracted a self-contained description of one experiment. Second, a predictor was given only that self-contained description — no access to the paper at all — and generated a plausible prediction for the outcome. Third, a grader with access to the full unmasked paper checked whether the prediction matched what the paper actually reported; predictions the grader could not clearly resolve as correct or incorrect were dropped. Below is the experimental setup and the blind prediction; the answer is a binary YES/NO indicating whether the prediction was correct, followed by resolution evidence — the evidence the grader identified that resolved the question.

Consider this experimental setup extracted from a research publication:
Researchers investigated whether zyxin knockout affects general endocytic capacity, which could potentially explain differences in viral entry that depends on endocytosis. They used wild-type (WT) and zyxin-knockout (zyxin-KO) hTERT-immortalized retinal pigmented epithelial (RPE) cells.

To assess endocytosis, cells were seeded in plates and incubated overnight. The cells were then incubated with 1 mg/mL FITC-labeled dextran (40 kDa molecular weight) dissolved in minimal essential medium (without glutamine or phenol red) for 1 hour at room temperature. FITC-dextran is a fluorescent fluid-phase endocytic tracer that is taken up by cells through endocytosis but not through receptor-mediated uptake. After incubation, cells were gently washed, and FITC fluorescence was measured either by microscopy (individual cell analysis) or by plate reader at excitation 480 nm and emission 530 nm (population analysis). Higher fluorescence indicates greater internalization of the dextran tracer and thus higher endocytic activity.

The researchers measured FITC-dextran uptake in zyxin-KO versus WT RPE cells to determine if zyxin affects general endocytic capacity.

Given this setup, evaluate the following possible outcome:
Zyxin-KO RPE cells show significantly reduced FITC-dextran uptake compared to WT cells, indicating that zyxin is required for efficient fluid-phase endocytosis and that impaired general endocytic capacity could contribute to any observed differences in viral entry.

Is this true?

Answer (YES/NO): NO